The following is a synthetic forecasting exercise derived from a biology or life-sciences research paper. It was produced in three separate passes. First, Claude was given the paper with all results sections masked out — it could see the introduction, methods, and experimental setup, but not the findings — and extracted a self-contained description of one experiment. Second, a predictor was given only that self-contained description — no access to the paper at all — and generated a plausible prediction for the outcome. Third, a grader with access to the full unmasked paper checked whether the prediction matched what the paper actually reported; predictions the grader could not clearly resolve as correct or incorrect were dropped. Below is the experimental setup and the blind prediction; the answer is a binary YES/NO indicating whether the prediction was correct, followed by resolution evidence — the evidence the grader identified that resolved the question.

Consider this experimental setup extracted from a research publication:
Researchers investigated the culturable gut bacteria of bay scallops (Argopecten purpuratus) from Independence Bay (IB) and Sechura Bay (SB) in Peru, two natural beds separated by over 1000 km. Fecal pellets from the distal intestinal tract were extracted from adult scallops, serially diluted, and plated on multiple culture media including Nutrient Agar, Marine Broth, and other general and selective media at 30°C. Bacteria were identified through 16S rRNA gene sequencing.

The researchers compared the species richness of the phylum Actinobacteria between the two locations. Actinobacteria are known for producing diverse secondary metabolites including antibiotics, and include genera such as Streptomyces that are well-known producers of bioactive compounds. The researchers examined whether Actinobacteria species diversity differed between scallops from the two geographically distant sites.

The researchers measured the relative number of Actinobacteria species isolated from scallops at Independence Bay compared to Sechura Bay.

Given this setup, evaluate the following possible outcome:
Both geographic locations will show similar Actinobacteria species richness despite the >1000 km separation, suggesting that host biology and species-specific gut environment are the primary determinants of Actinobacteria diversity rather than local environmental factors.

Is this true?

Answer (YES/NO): NO